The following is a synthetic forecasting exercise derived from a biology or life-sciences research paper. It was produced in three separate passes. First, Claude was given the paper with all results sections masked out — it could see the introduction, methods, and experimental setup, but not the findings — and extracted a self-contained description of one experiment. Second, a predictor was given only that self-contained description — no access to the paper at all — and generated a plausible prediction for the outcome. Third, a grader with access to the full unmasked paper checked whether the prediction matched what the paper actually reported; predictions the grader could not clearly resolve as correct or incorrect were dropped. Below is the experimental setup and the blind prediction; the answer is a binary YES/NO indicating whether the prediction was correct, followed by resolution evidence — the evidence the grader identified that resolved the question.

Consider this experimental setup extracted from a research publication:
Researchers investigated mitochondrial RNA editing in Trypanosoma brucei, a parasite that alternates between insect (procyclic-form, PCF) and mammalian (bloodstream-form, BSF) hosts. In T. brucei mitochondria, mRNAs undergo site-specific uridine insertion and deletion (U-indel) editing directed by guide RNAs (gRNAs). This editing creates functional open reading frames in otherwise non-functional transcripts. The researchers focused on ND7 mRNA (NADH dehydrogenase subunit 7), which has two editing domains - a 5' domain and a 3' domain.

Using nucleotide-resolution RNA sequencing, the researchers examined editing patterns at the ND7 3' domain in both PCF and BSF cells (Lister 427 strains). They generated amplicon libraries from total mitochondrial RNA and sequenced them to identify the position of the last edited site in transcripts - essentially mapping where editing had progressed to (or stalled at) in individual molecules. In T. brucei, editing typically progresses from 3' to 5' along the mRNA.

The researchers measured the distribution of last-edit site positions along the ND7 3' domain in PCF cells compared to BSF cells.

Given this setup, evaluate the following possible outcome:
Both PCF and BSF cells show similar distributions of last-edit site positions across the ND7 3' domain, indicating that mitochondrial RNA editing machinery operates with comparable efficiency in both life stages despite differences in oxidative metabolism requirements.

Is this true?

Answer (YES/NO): NO